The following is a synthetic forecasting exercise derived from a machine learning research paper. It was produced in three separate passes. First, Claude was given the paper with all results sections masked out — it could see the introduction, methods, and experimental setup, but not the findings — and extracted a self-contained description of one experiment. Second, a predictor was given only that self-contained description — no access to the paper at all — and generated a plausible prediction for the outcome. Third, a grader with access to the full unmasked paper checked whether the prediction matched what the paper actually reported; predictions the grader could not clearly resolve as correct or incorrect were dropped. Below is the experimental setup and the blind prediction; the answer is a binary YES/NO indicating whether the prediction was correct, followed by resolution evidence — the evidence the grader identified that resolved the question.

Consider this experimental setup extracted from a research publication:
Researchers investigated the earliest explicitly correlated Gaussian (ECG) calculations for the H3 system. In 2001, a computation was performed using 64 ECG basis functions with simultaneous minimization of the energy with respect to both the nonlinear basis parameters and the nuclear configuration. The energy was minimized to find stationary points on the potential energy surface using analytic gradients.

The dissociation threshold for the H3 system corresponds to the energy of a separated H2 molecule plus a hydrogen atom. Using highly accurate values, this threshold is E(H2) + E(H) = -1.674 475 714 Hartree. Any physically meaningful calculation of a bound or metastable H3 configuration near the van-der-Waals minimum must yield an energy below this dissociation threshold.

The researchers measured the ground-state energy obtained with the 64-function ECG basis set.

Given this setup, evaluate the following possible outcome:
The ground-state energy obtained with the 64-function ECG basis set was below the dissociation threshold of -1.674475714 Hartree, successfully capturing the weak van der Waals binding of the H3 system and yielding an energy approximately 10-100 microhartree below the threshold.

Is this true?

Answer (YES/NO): NO